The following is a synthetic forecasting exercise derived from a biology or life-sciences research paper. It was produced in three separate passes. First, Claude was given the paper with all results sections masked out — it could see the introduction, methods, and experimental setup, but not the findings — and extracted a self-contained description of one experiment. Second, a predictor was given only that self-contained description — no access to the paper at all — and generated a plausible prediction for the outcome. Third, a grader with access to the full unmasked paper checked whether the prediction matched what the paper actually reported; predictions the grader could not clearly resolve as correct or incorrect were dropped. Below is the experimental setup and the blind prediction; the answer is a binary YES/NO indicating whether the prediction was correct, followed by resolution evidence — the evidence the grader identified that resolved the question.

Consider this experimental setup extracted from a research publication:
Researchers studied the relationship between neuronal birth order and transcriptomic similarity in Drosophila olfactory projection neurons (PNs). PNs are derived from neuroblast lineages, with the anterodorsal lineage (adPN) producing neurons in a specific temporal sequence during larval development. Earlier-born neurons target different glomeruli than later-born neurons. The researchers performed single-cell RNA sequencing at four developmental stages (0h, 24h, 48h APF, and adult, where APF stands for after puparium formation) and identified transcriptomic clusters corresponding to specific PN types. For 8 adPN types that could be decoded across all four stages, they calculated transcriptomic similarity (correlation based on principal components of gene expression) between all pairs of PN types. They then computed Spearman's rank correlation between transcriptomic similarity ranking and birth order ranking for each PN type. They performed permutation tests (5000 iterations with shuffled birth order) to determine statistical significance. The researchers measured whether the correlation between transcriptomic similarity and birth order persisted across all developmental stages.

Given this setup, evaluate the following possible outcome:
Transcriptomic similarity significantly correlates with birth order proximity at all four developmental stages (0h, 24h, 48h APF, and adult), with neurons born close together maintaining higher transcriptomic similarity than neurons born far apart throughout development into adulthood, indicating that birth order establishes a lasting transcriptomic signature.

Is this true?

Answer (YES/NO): NO